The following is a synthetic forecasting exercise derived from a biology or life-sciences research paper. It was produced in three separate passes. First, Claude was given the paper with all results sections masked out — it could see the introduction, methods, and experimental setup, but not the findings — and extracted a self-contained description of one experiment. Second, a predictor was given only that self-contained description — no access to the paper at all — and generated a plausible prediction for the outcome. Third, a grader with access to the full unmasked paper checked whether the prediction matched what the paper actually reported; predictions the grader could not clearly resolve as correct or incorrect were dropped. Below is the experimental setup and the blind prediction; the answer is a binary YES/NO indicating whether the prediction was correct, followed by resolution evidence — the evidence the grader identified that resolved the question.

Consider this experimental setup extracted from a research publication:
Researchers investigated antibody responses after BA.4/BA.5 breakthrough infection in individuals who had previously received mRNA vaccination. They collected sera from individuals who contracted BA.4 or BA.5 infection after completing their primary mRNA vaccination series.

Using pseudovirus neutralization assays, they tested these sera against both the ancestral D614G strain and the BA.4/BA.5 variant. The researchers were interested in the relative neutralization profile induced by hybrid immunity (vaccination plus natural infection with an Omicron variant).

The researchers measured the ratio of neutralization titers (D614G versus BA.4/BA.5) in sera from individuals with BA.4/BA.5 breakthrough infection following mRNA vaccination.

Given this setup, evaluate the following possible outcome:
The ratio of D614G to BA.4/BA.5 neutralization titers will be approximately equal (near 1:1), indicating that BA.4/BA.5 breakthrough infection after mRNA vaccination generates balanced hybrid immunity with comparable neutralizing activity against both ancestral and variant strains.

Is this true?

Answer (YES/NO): NO